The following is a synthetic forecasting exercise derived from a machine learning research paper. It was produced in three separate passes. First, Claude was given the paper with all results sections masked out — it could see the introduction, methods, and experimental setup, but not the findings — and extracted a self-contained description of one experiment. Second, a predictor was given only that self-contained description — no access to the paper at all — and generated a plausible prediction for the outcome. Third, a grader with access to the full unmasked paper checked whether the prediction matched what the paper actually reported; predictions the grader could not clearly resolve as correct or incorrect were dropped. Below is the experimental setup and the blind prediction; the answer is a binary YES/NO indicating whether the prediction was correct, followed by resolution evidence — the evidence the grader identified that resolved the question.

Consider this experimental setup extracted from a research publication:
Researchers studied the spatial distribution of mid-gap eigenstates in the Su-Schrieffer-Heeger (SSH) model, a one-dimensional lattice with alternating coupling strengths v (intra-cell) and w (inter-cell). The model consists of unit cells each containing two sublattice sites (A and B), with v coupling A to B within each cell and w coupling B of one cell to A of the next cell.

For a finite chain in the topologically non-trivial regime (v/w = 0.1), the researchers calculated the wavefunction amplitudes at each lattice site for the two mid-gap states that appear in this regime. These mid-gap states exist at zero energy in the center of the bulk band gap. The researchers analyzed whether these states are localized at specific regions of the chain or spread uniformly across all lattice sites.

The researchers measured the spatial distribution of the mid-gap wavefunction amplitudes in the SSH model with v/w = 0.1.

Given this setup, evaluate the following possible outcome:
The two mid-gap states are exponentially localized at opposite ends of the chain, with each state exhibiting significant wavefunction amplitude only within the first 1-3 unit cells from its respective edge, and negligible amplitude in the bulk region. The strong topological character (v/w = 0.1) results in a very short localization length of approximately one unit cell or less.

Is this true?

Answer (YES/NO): NO